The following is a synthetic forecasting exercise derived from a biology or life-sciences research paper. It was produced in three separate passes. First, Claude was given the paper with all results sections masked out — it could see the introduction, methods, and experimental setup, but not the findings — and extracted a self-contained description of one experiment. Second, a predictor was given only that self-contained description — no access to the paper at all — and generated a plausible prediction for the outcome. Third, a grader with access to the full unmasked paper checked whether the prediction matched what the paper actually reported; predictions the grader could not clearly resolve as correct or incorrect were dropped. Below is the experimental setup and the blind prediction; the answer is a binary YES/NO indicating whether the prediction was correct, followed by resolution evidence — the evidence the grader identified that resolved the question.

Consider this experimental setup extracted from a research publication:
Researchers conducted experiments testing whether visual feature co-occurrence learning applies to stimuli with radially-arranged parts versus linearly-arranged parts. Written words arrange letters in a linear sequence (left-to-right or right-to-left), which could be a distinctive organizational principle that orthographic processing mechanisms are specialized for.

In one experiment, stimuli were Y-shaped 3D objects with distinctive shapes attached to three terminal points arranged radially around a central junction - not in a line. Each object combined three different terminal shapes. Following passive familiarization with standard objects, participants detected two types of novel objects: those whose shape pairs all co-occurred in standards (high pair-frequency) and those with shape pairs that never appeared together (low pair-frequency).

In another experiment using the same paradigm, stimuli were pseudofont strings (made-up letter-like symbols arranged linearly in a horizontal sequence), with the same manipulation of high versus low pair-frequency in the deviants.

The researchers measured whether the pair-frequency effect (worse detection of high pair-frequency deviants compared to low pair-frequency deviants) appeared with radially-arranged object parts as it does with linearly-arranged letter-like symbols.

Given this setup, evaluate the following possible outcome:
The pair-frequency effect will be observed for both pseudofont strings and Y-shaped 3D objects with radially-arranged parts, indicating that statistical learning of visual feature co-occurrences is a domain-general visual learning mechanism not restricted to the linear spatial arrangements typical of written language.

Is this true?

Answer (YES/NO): YES